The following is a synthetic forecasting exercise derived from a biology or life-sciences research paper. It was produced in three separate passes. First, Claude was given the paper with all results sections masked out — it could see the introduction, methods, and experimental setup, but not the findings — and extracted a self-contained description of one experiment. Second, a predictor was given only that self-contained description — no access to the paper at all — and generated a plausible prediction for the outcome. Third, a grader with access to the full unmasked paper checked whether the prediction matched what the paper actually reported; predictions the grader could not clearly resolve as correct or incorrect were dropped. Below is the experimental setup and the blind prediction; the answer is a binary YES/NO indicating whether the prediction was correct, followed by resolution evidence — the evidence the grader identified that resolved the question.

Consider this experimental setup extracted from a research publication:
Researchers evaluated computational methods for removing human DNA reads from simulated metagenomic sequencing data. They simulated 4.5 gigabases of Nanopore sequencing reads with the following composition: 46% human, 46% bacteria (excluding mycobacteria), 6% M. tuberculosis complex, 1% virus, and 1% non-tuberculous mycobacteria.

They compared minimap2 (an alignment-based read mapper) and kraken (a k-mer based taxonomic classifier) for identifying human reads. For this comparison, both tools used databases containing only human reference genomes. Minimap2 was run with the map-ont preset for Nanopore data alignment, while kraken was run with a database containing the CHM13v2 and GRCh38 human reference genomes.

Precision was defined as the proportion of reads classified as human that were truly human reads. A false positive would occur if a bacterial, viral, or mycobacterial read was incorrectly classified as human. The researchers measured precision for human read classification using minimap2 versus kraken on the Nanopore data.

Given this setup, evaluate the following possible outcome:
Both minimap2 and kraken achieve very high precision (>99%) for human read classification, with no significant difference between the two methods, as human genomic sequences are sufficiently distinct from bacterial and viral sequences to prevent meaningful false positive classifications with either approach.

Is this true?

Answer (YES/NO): NO